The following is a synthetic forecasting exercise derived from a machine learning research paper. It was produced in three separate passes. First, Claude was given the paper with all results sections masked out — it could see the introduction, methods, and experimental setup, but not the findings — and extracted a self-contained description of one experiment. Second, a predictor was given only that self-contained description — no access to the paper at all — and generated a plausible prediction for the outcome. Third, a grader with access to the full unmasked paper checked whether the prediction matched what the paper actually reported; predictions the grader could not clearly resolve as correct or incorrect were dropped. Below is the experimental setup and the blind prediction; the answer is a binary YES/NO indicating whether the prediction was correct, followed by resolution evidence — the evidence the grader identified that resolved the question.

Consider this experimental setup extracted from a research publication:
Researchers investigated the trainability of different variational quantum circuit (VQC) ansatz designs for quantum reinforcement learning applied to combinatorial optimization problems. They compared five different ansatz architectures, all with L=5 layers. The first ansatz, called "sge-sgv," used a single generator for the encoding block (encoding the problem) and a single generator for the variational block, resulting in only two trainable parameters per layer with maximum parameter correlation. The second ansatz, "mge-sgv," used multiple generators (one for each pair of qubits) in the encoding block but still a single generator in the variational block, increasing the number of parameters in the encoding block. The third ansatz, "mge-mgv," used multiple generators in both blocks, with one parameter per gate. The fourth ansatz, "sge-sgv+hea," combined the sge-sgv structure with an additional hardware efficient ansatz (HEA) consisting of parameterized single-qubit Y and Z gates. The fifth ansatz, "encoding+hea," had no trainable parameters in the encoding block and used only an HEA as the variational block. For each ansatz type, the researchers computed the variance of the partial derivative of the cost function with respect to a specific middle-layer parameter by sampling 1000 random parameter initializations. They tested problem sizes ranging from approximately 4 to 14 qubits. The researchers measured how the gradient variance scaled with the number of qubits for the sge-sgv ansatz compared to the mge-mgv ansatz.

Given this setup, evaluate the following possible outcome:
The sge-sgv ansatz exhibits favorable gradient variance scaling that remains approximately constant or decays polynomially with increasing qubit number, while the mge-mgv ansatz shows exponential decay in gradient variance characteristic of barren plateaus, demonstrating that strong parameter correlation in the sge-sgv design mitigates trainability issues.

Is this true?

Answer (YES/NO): NO